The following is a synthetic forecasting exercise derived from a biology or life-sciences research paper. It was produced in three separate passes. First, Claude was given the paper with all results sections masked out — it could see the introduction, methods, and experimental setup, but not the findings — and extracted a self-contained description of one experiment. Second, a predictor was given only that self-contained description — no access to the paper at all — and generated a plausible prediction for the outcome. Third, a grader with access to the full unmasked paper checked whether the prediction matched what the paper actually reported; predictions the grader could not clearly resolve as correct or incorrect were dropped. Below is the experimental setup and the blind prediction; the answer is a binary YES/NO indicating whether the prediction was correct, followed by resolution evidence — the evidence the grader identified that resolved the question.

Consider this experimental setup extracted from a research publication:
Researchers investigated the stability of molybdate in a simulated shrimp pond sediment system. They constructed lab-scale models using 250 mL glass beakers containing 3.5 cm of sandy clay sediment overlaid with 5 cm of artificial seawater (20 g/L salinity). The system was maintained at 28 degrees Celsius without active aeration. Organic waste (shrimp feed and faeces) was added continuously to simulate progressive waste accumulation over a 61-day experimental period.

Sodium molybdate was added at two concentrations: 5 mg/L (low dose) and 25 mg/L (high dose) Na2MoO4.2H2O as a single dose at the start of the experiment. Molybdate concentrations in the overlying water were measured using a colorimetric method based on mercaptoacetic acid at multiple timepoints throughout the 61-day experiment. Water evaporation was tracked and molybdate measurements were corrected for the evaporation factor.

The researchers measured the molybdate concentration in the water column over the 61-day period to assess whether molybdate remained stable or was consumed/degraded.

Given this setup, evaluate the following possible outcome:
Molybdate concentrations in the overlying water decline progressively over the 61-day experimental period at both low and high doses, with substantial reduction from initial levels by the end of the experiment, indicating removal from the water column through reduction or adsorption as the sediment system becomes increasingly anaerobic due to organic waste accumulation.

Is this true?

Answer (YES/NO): NO